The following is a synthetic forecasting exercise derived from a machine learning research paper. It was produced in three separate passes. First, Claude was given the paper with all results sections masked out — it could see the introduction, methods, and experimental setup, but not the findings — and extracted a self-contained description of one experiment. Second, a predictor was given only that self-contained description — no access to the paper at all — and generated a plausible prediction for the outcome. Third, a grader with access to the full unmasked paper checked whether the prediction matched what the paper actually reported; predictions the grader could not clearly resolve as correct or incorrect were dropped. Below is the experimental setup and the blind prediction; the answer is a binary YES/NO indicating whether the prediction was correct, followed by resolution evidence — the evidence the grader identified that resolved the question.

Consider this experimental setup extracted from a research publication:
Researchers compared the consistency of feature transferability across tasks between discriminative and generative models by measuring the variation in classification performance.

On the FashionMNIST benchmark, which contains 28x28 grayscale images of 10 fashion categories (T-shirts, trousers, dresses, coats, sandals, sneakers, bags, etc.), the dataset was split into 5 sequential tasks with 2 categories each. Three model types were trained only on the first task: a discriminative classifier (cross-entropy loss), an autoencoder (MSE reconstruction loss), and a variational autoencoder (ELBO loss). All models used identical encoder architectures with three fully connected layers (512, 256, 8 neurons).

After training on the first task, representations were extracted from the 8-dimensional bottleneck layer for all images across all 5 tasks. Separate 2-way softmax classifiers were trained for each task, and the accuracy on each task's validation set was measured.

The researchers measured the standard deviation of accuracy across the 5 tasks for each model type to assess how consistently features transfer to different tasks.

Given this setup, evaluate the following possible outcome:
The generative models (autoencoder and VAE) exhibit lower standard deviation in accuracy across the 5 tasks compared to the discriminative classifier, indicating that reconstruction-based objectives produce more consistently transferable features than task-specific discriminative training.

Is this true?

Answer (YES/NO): YES